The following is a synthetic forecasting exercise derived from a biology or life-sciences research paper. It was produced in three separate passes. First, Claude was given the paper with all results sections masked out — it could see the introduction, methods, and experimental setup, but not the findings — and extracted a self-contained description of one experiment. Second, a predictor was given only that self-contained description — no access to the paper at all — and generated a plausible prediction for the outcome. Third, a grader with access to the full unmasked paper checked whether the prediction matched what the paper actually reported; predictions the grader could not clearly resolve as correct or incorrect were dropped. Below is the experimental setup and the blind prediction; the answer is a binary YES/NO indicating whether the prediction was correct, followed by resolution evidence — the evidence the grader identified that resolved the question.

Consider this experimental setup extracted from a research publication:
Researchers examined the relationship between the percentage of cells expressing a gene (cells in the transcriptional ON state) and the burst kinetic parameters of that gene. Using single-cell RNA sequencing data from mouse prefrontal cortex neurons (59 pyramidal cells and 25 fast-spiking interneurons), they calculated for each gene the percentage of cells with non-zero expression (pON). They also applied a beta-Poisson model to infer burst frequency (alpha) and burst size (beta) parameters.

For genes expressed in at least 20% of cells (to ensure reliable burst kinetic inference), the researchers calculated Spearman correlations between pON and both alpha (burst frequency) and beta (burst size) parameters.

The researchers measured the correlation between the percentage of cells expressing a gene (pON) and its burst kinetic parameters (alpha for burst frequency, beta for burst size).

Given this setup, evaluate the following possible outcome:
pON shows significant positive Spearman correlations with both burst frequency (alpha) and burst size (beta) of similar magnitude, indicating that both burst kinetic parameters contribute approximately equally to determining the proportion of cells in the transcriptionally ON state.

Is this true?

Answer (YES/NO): NO